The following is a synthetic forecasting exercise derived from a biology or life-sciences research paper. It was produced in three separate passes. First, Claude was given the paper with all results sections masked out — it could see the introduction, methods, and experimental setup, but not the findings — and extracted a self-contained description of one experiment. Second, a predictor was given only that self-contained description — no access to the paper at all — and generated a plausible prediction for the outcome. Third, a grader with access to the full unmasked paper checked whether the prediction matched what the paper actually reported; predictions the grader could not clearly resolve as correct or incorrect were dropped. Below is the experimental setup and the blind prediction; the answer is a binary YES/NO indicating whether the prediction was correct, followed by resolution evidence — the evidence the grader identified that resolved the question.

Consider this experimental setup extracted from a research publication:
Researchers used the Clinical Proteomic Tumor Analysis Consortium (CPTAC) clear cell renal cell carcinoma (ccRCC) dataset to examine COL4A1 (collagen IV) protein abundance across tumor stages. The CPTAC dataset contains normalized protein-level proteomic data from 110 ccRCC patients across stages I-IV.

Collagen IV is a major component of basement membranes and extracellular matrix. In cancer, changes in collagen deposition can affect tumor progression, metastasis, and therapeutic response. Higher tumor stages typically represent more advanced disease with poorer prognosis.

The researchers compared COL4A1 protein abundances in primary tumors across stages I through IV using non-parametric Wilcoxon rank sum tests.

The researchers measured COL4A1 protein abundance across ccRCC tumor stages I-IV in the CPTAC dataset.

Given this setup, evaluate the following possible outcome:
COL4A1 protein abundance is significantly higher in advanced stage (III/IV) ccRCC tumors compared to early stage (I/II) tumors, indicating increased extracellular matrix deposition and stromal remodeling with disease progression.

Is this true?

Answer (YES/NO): NO